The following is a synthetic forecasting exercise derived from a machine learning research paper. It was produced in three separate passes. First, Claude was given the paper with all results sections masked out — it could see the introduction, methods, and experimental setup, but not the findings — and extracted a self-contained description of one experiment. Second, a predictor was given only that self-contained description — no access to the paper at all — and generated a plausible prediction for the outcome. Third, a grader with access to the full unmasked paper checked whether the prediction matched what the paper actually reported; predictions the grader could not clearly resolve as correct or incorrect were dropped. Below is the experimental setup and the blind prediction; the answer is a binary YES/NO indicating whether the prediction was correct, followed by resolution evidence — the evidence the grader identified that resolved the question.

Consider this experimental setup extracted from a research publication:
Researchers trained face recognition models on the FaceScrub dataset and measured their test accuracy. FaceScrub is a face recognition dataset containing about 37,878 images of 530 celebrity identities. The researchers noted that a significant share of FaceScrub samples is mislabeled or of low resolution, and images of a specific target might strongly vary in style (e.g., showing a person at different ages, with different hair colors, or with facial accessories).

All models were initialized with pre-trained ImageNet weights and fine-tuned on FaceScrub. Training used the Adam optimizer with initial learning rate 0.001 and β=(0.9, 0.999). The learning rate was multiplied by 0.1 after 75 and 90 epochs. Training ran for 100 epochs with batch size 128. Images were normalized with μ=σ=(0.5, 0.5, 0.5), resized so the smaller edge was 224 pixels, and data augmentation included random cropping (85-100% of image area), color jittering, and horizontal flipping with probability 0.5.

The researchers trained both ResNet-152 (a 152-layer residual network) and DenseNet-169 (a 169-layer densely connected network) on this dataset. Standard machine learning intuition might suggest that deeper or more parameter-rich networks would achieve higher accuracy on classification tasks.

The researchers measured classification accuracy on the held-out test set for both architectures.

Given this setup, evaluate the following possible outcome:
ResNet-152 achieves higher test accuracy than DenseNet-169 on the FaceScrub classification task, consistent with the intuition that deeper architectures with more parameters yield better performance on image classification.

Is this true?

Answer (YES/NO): NO